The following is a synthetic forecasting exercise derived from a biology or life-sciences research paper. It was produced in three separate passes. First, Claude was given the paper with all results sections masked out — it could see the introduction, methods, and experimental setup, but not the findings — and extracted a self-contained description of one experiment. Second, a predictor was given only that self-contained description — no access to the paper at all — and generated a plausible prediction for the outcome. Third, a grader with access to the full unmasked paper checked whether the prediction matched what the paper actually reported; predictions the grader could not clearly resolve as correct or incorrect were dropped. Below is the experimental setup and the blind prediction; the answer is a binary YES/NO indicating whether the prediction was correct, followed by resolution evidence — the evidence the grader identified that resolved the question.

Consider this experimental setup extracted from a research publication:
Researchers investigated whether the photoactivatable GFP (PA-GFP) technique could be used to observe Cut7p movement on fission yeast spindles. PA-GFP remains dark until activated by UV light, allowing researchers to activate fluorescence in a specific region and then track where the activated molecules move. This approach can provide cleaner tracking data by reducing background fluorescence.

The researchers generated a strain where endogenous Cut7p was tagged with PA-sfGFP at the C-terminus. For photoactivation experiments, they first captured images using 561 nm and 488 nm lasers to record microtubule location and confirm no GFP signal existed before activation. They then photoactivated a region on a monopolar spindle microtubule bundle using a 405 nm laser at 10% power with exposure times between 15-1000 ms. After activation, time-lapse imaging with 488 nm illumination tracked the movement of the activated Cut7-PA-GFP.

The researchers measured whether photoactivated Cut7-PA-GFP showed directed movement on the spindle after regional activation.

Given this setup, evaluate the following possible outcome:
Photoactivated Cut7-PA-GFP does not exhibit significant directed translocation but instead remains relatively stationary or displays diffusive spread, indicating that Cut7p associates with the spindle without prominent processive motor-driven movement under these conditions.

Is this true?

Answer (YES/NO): NO